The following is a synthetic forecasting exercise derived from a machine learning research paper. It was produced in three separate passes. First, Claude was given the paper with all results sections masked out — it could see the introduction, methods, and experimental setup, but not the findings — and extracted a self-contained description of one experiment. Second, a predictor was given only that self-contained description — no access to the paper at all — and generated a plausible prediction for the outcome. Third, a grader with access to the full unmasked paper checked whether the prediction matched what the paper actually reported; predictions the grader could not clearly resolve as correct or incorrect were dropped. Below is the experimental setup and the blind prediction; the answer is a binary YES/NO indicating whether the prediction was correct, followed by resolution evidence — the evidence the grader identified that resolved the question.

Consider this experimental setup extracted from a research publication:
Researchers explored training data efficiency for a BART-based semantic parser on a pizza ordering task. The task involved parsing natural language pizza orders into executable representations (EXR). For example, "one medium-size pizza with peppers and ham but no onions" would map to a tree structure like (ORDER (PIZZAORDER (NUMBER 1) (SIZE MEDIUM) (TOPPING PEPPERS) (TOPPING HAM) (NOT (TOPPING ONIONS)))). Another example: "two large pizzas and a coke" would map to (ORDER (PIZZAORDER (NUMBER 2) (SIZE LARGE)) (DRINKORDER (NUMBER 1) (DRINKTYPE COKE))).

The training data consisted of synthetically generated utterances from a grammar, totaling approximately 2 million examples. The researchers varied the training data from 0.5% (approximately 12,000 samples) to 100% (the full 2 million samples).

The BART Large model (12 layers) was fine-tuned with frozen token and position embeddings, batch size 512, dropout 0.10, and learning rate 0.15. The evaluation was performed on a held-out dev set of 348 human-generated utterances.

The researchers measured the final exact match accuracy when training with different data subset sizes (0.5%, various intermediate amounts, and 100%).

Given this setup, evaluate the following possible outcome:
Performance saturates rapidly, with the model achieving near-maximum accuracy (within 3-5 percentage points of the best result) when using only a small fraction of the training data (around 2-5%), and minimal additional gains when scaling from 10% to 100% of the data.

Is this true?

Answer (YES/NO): YES